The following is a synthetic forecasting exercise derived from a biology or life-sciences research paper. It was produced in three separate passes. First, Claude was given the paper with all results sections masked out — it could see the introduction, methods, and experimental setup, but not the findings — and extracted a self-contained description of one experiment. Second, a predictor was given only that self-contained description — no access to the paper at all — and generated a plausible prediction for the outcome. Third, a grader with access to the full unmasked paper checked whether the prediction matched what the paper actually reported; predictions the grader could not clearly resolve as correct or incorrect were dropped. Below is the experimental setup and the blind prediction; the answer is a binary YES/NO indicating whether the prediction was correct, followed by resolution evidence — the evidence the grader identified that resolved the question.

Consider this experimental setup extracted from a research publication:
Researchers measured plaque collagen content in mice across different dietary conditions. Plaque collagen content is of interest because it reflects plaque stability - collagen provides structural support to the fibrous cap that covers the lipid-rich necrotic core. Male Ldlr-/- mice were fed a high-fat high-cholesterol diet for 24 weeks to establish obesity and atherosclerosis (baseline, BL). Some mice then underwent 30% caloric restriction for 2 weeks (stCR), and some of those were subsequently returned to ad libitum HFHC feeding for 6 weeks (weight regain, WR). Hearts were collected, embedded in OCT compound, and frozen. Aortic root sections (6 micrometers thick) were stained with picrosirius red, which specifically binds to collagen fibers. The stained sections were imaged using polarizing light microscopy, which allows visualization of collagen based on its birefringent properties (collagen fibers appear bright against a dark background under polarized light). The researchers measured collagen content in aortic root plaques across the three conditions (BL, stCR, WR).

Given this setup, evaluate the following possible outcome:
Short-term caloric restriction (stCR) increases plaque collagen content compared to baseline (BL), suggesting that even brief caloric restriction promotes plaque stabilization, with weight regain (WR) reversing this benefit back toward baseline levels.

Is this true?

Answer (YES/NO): YES